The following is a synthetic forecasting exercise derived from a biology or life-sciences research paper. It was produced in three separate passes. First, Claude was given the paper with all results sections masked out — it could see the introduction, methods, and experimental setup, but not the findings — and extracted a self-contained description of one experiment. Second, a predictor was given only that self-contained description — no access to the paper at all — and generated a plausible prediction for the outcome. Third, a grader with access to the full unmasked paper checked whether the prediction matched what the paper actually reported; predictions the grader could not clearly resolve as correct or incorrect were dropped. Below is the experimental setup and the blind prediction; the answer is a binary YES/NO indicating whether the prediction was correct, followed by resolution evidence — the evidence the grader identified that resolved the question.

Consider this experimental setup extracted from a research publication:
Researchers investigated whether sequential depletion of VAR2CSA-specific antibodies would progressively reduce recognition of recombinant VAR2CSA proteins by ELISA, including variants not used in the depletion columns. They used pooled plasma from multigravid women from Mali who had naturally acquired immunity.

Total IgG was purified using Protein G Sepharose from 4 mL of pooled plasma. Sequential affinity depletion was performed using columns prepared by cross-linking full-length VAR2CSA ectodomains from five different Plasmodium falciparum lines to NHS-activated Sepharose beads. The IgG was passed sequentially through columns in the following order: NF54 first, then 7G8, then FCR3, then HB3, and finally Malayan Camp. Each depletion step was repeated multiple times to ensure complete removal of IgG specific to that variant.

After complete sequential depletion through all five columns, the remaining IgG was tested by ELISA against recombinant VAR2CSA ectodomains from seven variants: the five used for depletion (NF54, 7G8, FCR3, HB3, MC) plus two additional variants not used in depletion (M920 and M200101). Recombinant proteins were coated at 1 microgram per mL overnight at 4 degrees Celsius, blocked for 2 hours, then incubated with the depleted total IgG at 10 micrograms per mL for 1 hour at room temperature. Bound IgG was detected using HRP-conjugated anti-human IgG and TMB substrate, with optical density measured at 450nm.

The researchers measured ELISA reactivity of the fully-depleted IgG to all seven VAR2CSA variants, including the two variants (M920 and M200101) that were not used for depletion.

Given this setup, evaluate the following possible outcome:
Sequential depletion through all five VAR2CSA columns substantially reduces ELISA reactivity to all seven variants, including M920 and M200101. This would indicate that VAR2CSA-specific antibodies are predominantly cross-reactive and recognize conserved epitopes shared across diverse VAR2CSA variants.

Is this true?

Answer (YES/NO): YES